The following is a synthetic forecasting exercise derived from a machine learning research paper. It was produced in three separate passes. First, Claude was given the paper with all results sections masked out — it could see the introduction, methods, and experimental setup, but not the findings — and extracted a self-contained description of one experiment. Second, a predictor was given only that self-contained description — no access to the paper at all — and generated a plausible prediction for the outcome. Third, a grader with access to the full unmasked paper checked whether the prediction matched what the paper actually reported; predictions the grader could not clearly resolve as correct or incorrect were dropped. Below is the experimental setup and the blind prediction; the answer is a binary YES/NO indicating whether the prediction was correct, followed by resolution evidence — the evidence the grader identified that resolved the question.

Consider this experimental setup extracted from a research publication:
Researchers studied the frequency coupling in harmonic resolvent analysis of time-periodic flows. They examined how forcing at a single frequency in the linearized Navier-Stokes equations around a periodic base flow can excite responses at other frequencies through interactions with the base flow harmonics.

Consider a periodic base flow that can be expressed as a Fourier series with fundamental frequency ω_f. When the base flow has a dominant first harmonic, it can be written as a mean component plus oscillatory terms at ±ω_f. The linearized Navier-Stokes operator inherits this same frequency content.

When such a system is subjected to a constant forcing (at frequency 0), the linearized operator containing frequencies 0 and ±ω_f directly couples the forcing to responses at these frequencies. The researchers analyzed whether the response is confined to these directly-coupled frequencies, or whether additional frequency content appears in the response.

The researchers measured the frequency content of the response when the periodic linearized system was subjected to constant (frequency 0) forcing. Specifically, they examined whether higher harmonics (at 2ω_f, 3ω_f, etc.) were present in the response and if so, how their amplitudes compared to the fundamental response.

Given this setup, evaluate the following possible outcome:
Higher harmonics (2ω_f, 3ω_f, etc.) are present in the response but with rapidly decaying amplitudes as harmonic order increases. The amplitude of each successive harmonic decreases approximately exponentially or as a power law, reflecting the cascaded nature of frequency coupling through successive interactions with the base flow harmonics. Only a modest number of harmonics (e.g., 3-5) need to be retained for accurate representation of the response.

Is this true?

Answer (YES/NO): NO